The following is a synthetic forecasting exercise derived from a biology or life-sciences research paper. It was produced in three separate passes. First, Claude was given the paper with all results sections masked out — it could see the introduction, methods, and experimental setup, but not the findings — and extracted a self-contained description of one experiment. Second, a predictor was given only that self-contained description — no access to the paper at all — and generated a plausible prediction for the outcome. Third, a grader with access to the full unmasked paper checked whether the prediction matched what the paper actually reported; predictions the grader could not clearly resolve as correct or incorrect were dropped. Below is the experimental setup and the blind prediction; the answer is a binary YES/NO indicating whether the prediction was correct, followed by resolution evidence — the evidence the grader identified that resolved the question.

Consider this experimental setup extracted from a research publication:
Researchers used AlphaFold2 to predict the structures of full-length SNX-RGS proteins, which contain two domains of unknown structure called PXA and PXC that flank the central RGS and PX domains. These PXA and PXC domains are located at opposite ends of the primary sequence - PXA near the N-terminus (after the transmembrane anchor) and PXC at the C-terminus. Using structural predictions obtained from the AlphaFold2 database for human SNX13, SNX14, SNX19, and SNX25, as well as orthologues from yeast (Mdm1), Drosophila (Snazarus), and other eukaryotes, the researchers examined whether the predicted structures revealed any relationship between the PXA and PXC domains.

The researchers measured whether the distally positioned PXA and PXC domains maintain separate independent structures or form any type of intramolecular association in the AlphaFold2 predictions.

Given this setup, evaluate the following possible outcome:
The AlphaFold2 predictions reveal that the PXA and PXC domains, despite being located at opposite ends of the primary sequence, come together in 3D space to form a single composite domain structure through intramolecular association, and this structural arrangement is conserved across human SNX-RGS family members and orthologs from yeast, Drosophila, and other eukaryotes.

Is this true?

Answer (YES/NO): YES